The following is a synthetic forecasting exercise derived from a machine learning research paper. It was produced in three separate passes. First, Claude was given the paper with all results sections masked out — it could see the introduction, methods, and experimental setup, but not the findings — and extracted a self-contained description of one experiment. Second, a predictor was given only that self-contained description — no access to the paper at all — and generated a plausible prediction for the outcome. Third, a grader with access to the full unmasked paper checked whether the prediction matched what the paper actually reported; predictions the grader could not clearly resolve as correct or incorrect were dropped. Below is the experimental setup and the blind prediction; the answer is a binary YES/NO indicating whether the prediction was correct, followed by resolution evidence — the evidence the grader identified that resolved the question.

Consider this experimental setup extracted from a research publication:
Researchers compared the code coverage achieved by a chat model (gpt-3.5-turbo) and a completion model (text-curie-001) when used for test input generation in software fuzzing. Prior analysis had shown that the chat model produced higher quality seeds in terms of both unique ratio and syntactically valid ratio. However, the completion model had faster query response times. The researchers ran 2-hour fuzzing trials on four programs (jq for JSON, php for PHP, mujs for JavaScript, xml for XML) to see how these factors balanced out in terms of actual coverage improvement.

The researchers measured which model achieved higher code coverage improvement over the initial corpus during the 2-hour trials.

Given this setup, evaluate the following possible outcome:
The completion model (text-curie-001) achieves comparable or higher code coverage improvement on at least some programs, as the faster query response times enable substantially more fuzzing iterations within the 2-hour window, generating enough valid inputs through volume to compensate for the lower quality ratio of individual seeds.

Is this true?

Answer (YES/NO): YES